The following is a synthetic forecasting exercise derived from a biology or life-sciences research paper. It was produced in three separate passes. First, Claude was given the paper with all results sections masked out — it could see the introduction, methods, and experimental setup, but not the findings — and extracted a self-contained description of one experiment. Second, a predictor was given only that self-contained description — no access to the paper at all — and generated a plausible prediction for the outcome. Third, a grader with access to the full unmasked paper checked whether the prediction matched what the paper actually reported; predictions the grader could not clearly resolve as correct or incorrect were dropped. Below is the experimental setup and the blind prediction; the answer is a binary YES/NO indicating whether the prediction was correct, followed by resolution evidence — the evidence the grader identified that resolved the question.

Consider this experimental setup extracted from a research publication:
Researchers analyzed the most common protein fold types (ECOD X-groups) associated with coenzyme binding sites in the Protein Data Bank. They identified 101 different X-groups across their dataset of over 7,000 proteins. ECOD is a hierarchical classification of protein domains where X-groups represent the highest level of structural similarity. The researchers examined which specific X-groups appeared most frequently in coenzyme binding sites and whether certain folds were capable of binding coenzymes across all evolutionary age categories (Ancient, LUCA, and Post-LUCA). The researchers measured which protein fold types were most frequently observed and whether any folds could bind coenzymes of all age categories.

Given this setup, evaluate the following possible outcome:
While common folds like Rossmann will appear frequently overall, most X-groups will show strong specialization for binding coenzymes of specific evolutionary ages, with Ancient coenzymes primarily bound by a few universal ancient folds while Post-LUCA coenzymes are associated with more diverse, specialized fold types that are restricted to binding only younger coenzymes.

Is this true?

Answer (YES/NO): NO